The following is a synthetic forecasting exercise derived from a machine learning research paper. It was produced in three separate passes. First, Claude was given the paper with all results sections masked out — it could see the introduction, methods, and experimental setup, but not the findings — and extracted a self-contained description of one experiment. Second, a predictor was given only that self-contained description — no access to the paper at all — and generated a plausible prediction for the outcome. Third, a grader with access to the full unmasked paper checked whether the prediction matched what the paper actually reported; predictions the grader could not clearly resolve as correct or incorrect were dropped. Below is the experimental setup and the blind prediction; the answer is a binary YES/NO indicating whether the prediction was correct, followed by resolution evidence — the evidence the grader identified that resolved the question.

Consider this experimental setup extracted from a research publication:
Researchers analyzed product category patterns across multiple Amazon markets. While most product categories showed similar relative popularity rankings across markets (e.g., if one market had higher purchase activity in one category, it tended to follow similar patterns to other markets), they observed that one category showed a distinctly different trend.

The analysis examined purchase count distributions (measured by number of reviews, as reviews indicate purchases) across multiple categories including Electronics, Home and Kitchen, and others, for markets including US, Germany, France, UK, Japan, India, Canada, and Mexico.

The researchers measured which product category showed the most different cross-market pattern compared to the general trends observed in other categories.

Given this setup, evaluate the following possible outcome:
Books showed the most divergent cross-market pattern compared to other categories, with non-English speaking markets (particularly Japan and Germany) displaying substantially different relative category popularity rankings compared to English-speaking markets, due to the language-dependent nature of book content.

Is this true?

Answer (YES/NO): NO